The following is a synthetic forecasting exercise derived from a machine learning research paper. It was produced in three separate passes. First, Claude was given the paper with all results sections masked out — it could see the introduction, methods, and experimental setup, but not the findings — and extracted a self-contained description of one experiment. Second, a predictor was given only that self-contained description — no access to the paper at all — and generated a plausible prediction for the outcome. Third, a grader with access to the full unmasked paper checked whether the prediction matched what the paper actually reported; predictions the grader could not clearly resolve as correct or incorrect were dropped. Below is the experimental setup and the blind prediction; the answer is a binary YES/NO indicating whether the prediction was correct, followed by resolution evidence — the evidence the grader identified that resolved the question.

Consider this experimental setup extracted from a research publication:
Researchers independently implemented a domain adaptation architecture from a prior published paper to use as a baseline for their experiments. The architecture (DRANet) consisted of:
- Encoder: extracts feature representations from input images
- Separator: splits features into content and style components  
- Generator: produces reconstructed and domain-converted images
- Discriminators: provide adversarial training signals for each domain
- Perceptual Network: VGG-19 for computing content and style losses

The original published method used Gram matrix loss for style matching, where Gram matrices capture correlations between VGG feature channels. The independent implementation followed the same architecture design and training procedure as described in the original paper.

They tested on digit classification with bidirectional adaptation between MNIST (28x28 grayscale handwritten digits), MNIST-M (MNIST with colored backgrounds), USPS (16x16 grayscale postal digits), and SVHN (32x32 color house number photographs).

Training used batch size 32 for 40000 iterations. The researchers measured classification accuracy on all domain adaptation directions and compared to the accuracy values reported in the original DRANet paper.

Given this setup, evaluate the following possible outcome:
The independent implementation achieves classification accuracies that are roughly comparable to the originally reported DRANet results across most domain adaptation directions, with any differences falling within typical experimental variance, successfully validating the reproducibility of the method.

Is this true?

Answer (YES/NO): NO